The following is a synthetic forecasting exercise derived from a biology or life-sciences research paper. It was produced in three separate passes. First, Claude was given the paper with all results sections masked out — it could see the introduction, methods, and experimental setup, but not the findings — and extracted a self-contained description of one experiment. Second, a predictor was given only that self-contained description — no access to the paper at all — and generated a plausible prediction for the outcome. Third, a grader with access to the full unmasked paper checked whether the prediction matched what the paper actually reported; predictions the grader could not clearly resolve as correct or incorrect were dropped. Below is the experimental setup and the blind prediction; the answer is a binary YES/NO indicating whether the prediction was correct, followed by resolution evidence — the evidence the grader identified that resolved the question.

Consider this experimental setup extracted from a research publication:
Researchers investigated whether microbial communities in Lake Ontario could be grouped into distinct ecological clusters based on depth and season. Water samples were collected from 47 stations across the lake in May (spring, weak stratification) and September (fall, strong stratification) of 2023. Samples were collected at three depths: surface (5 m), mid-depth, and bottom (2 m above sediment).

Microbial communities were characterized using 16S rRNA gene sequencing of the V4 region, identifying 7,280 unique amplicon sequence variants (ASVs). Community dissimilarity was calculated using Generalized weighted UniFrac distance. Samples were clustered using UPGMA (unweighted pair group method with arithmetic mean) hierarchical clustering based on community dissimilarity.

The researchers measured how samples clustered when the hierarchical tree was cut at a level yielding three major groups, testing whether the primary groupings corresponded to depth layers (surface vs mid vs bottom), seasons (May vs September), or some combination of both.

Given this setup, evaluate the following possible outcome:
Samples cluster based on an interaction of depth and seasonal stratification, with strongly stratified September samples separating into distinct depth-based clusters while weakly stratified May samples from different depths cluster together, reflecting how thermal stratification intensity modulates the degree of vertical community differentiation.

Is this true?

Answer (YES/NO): NO